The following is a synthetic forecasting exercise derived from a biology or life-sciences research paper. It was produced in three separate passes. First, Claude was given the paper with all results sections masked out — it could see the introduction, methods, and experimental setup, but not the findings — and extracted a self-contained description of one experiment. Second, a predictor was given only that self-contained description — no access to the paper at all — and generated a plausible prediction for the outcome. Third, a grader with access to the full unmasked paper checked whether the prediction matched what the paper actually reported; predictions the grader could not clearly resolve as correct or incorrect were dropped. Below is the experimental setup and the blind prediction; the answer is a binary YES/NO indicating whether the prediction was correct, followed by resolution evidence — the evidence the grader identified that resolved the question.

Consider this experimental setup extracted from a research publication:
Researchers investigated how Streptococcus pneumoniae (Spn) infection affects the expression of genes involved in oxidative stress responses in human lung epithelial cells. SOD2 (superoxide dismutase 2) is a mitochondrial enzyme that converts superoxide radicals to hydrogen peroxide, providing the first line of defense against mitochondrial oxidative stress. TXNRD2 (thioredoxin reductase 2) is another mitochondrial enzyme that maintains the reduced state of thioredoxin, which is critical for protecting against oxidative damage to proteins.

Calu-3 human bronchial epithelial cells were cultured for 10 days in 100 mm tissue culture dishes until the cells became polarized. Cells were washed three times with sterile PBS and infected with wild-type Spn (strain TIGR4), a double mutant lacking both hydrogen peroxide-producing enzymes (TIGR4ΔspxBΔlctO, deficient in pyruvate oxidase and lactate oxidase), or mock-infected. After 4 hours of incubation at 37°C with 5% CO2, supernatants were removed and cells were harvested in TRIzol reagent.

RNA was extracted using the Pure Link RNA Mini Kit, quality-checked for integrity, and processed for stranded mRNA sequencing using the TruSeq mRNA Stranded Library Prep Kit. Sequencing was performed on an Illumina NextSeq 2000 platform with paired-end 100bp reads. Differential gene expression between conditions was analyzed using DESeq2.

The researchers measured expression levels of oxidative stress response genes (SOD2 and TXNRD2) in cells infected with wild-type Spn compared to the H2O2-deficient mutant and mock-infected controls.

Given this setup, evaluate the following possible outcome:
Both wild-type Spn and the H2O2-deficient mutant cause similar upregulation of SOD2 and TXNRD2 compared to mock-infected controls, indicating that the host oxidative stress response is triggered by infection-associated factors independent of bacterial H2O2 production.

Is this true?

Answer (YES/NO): NO